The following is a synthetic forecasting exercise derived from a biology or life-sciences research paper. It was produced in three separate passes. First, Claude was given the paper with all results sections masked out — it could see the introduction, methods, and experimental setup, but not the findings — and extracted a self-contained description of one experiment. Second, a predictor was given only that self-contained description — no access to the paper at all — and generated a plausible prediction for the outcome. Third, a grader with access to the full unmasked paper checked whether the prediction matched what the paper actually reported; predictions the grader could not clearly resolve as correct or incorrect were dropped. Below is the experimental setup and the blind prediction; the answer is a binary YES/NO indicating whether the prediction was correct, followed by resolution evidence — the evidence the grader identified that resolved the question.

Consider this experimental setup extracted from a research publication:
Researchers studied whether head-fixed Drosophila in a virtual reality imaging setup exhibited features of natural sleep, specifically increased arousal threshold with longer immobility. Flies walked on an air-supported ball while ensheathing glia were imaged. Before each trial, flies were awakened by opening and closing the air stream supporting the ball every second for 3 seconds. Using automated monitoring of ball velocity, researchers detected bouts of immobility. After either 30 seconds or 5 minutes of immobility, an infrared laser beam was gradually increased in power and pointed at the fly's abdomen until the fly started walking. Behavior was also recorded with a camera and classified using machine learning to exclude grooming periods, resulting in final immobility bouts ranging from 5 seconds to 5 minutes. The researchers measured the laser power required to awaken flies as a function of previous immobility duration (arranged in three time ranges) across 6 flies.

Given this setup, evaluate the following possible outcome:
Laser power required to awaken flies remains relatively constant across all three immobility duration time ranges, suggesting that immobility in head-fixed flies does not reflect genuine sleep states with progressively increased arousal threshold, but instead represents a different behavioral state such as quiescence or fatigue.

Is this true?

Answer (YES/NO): NO